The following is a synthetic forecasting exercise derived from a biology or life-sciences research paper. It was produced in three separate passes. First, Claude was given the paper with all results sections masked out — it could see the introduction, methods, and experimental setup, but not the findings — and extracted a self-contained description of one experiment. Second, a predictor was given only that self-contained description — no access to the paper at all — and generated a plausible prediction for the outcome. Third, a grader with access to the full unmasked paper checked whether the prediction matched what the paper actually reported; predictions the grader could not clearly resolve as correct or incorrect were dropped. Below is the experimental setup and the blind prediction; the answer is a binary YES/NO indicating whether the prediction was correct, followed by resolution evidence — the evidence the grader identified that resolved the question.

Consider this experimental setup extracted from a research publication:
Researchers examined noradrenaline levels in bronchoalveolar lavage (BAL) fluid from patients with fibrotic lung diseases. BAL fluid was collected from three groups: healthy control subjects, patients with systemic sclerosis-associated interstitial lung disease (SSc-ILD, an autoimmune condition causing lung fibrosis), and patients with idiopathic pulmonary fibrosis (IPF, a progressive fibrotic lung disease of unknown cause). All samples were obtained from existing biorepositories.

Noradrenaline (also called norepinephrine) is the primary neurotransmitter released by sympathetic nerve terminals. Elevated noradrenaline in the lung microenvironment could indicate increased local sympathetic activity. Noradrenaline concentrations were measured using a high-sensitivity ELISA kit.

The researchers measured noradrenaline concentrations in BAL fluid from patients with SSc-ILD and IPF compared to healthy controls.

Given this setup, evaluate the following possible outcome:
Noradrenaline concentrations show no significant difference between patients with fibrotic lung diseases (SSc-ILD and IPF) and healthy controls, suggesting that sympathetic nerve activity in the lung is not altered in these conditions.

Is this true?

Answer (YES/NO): NO